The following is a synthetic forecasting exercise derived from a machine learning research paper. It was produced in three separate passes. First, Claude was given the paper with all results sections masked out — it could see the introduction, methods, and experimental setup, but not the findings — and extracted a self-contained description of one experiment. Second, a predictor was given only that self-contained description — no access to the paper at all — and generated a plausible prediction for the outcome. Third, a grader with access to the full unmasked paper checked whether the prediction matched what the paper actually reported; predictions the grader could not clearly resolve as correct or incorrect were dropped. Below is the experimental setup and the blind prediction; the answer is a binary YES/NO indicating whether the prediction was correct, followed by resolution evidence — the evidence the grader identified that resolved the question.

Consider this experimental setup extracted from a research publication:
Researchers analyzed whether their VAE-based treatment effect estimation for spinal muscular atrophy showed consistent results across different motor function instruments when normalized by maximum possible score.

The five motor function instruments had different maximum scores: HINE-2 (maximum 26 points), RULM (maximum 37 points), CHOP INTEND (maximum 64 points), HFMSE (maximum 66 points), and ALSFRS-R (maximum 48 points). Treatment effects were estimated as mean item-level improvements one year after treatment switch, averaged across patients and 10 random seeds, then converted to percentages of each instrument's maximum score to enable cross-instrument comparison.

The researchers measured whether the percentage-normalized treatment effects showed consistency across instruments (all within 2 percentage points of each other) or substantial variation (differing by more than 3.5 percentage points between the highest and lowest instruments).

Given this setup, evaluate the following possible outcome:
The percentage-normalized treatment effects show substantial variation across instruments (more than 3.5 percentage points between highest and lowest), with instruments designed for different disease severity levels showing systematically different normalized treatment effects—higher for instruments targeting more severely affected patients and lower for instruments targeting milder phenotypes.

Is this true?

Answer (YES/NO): NO